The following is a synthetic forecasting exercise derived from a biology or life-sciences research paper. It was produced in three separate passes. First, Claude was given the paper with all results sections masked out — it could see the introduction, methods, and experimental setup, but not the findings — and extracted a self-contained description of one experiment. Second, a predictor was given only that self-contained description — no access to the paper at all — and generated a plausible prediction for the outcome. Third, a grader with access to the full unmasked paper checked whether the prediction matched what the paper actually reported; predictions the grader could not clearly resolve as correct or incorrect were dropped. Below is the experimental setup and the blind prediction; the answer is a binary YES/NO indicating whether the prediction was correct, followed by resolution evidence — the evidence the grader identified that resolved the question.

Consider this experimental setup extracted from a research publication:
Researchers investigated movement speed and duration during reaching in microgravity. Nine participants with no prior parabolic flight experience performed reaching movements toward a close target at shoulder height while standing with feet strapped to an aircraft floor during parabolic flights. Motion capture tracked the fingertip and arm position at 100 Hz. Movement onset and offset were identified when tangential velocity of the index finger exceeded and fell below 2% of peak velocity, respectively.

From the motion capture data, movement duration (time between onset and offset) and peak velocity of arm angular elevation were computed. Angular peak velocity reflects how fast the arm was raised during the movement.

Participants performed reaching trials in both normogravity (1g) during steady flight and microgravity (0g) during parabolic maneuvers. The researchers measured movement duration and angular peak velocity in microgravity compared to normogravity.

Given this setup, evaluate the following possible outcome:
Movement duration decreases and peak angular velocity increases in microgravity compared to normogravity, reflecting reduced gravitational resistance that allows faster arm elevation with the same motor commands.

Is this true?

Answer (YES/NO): NO